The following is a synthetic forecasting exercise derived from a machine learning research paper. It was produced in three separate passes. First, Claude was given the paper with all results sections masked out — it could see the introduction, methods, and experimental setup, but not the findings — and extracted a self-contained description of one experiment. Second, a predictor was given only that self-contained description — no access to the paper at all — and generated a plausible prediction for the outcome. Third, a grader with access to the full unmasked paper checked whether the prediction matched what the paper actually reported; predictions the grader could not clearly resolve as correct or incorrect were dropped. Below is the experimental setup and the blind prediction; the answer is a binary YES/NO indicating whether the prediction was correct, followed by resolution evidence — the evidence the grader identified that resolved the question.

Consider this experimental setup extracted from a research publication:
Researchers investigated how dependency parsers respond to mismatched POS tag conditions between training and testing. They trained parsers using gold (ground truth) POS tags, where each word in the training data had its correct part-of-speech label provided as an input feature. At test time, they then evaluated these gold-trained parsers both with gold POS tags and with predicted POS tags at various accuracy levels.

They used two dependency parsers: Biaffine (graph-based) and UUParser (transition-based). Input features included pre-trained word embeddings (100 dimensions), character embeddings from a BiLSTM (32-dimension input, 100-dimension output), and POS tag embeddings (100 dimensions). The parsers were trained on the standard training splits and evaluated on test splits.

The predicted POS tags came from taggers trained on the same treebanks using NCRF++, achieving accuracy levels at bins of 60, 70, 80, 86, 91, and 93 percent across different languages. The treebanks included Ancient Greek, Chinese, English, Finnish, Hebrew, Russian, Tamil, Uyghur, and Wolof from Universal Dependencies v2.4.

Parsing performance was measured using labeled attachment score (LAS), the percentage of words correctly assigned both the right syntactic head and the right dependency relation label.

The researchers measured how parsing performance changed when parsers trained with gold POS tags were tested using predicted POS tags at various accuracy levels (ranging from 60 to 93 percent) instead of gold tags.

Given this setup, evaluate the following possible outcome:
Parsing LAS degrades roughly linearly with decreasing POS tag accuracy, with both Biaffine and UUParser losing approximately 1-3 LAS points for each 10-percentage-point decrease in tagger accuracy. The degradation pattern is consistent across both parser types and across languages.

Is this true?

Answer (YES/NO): NO